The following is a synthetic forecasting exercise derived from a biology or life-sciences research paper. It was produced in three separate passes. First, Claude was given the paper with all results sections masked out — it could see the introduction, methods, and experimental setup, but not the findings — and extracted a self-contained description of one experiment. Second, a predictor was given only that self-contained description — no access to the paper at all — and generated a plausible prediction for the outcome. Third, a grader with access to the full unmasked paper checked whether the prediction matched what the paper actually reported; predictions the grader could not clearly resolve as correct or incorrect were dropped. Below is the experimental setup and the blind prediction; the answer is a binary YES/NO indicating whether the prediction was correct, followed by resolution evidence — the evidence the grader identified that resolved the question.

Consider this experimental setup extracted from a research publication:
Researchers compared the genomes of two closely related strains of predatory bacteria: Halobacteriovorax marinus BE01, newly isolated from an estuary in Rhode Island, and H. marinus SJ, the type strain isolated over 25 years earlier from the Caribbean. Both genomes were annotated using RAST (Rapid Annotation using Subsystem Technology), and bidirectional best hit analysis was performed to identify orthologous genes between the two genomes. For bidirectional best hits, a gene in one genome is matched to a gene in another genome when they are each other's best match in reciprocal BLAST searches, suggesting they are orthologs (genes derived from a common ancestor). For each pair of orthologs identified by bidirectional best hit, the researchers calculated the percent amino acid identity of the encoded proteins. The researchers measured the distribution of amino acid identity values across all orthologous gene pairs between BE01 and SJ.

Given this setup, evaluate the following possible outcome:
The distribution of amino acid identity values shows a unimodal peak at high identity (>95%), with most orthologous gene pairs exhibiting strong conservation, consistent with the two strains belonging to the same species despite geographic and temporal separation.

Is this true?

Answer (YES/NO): YES